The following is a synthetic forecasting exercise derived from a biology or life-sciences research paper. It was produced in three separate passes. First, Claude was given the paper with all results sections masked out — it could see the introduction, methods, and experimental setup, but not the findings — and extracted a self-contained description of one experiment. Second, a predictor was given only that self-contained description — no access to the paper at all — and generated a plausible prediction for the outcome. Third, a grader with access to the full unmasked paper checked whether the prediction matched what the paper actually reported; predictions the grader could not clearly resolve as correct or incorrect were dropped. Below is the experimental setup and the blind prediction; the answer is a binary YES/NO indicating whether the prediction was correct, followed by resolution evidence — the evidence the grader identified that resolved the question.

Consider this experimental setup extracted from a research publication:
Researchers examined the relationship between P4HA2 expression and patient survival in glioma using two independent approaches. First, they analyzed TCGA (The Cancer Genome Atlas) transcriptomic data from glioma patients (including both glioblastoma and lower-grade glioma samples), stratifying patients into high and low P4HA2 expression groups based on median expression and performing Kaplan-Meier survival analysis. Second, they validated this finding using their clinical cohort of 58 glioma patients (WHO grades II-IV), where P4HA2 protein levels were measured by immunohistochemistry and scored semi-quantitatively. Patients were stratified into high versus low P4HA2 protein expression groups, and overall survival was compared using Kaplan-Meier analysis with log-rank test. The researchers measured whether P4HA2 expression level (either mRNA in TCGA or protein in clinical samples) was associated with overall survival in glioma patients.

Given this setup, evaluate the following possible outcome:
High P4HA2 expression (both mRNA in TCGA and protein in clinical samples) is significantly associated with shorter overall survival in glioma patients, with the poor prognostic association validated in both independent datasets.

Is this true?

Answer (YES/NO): YES